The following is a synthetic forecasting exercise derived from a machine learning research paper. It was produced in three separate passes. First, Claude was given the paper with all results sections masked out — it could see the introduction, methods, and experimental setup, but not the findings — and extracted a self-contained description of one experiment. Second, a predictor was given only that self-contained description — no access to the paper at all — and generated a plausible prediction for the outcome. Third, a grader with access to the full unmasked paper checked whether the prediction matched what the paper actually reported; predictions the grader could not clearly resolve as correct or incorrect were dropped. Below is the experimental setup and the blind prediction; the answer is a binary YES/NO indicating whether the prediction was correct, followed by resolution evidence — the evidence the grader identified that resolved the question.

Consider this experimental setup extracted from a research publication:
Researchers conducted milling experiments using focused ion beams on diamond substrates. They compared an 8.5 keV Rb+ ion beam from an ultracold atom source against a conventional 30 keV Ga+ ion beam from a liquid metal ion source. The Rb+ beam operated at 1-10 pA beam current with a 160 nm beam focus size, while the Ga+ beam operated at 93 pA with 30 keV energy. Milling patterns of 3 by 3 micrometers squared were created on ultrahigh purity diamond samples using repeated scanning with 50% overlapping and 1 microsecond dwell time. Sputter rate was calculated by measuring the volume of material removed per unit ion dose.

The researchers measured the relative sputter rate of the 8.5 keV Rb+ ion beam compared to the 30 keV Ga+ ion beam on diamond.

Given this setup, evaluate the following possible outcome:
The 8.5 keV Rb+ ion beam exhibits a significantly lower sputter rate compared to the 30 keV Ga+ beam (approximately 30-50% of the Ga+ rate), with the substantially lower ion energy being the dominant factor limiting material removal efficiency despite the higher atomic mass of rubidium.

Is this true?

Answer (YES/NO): NO